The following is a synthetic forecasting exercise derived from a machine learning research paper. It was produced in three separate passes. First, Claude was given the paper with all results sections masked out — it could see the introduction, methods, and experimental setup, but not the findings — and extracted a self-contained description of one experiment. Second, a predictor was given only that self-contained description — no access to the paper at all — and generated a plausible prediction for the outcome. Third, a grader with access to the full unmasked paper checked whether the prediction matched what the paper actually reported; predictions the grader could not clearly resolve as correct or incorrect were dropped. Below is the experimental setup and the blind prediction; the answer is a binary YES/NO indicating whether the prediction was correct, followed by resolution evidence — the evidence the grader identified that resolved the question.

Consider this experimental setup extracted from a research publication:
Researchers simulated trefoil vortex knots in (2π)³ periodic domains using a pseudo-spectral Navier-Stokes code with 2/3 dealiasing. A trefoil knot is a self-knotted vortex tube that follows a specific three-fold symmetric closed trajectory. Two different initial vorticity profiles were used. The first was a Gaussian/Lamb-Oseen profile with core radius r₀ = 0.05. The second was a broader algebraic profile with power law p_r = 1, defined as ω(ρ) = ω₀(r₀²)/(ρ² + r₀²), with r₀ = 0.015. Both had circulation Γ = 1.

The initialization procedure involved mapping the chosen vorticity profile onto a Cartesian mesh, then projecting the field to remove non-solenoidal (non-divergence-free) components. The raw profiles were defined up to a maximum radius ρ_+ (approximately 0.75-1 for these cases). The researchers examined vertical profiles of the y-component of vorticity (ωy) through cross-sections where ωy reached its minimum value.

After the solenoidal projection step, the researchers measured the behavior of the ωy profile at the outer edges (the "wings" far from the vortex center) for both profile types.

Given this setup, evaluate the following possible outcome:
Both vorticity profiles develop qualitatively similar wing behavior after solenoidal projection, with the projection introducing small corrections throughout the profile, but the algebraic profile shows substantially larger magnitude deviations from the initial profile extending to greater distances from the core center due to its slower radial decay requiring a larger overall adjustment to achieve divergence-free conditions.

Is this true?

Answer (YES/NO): NO